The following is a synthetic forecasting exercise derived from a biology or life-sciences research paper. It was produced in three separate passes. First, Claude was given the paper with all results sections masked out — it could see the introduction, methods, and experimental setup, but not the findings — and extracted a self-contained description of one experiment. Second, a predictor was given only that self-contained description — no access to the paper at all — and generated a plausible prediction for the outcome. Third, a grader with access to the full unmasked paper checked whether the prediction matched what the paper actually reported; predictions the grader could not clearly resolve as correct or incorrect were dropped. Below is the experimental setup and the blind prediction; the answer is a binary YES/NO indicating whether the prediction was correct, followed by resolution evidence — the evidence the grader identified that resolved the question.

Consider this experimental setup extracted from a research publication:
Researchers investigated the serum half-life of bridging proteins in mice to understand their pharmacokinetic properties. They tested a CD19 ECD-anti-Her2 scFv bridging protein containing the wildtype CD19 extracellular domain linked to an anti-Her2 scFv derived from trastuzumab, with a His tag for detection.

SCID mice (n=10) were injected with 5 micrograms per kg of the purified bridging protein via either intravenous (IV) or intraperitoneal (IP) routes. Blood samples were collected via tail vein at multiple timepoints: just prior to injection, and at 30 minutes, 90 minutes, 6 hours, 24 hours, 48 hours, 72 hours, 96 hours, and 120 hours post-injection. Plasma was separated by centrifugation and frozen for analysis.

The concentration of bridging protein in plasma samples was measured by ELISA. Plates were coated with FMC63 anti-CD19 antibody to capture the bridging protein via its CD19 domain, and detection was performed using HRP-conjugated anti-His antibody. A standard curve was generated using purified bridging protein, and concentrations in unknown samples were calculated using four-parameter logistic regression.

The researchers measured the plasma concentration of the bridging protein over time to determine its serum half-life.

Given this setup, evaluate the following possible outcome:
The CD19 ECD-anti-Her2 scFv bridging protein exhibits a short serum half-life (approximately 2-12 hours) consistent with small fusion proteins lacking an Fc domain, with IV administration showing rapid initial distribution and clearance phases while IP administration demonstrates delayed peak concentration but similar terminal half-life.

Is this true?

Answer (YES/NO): NO